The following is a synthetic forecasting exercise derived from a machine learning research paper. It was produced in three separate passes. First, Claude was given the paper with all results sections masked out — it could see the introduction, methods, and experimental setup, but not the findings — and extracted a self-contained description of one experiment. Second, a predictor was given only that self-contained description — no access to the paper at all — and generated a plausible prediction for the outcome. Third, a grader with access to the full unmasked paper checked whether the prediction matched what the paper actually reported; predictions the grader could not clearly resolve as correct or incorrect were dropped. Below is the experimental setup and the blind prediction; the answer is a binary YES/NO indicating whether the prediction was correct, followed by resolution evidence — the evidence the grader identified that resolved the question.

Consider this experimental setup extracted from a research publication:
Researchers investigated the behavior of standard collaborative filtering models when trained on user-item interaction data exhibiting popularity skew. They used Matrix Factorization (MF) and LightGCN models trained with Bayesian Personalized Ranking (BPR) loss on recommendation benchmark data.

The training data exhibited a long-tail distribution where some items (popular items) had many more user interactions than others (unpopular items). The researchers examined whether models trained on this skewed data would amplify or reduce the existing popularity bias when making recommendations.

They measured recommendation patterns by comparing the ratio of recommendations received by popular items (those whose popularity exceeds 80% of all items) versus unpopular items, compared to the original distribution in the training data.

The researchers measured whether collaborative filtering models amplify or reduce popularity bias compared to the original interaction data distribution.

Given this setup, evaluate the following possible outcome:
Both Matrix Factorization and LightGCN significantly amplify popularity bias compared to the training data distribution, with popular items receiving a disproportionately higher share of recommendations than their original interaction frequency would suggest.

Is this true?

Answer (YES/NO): YES